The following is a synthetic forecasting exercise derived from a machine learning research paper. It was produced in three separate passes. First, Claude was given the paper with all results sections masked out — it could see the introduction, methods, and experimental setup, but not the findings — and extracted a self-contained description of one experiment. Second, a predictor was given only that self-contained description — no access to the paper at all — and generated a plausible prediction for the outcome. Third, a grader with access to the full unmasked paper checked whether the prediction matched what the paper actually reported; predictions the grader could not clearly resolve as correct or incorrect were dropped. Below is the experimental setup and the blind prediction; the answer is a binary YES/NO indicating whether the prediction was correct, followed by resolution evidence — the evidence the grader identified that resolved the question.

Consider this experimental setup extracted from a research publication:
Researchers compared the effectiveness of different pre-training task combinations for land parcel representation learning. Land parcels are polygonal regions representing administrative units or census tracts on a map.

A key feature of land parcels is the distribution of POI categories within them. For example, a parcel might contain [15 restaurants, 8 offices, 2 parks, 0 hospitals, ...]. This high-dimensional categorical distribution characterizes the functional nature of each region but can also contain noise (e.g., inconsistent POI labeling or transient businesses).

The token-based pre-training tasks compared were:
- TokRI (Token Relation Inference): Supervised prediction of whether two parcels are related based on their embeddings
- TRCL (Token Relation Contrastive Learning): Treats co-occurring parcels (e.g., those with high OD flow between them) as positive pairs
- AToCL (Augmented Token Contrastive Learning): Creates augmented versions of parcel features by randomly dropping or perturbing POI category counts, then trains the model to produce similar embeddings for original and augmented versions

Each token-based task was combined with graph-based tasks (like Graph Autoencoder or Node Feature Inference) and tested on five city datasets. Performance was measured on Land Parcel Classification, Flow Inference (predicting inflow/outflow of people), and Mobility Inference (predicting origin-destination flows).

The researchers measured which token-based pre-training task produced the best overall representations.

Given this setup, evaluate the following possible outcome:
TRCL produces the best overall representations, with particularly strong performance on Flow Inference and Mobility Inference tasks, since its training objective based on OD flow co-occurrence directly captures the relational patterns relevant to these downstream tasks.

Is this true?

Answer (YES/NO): NO